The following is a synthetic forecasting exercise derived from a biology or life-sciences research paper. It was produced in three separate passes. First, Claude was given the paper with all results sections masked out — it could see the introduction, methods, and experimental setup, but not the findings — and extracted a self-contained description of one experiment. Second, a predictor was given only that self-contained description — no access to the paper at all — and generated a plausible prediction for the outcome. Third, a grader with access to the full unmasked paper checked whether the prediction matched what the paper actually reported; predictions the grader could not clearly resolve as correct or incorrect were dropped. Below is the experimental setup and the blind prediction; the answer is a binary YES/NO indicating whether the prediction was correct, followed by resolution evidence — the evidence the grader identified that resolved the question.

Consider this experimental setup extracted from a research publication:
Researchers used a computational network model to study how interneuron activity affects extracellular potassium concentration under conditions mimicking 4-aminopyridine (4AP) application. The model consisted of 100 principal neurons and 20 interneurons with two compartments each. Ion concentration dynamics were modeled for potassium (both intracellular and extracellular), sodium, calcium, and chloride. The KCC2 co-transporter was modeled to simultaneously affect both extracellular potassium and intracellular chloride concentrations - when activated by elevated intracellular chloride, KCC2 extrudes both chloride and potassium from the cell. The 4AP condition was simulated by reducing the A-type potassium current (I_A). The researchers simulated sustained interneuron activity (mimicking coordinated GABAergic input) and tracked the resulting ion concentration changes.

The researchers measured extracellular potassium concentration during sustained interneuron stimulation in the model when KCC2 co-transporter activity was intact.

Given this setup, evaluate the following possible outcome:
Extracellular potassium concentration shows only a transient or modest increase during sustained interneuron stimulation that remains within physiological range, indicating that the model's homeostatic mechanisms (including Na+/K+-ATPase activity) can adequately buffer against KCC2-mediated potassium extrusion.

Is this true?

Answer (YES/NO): NO